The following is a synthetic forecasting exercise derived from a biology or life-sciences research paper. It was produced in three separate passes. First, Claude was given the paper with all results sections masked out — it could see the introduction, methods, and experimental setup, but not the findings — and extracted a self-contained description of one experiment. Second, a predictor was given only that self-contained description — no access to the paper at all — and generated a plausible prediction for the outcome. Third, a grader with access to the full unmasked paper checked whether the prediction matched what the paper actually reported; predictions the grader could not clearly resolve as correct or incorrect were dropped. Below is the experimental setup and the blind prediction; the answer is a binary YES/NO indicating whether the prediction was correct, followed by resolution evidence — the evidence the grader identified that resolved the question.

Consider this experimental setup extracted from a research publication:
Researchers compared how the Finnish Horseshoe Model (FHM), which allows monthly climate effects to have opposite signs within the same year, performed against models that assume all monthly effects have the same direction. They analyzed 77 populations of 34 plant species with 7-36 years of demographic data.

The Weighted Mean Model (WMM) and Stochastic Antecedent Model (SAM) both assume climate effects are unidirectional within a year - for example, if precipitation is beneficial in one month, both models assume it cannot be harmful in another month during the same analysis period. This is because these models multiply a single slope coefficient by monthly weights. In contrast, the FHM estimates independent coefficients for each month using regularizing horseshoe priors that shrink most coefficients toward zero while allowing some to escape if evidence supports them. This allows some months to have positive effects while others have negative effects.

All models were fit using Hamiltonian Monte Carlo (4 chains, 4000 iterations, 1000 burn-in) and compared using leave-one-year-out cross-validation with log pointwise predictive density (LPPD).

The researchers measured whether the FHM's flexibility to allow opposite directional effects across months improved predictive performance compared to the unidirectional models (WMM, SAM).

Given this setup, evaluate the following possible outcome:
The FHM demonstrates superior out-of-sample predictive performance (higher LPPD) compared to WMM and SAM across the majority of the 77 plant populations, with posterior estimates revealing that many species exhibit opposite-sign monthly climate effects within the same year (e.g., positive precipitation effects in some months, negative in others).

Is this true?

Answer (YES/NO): NO